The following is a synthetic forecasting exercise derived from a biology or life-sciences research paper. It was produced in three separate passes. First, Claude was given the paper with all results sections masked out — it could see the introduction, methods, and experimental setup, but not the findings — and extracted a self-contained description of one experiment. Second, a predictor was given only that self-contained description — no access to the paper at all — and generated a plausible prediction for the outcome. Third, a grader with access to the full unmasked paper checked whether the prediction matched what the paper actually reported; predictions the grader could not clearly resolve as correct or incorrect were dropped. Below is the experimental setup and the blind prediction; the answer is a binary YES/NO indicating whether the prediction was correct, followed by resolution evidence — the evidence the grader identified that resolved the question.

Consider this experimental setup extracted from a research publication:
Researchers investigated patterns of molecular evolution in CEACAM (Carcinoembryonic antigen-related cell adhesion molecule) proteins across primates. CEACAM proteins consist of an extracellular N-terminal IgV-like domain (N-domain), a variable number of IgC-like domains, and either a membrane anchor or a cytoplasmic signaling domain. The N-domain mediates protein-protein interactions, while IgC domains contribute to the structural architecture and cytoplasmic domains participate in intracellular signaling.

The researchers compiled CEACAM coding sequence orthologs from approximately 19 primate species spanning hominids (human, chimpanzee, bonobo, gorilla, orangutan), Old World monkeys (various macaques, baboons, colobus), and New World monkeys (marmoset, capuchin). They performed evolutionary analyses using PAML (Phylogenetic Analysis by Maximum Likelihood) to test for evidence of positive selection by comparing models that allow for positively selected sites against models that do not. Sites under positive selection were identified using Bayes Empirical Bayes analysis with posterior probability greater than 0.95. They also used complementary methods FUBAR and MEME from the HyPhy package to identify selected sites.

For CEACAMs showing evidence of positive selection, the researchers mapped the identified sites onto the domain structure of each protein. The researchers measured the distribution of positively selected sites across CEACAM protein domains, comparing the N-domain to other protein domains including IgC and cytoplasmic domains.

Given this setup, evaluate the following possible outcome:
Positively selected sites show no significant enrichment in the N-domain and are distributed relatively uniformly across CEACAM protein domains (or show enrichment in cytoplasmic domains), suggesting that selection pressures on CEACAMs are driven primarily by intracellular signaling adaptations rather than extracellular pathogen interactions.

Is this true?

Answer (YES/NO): NO